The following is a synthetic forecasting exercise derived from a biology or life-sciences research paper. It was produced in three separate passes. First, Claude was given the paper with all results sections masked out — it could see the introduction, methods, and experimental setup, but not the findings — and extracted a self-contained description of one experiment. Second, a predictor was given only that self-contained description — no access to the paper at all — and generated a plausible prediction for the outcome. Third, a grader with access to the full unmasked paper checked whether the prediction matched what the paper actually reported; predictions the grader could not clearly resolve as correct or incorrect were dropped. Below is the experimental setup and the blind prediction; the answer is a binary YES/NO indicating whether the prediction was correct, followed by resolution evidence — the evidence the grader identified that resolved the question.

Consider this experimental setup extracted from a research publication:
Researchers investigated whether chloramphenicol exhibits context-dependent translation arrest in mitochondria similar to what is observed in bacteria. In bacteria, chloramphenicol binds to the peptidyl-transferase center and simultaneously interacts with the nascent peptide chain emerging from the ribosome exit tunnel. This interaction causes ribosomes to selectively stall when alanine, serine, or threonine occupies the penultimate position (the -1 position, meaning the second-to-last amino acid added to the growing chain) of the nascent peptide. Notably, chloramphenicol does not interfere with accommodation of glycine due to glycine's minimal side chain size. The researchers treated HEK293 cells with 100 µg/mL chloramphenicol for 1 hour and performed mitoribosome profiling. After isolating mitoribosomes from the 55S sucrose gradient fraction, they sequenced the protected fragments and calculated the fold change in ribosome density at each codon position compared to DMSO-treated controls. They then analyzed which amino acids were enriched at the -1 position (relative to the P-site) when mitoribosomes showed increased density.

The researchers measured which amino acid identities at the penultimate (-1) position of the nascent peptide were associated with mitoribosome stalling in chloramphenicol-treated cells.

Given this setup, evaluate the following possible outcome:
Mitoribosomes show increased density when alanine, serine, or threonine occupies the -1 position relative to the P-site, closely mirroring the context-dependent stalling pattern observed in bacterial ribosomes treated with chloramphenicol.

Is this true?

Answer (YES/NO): YES